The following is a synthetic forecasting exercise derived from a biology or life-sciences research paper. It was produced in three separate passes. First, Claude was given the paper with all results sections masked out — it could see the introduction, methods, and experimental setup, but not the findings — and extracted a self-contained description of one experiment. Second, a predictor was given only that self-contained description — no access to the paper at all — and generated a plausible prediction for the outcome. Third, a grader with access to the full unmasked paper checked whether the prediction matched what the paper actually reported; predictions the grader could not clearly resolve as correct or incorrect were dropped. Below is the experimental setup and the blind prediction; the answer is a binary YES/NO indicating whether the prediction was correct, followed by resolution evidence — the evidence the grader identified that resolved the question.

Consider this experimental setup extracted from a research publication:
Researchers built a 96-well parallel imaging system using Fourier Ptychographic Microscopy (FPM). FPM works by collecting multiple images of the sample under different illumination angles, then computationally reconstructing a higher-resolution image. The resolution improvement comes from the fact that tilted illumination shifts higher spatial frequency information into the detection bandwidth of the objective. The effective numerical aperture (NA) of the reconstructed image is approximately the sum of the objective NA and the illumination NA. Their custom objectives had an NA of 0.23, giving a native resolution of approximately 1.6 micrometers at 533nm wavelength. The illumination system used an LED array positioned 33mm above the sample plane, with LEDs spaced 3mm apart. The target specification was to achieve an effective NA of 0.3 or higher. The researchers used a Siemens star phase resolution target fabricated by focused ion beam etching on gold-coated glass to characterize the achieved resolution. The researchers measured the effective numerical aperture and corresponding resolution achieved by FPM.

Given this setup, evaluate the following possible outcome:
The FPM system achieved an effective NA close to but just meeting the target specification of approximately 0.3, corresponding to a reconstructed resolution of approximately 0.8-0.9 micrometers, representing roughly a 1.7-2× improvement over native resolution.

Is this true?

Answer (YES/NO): NO